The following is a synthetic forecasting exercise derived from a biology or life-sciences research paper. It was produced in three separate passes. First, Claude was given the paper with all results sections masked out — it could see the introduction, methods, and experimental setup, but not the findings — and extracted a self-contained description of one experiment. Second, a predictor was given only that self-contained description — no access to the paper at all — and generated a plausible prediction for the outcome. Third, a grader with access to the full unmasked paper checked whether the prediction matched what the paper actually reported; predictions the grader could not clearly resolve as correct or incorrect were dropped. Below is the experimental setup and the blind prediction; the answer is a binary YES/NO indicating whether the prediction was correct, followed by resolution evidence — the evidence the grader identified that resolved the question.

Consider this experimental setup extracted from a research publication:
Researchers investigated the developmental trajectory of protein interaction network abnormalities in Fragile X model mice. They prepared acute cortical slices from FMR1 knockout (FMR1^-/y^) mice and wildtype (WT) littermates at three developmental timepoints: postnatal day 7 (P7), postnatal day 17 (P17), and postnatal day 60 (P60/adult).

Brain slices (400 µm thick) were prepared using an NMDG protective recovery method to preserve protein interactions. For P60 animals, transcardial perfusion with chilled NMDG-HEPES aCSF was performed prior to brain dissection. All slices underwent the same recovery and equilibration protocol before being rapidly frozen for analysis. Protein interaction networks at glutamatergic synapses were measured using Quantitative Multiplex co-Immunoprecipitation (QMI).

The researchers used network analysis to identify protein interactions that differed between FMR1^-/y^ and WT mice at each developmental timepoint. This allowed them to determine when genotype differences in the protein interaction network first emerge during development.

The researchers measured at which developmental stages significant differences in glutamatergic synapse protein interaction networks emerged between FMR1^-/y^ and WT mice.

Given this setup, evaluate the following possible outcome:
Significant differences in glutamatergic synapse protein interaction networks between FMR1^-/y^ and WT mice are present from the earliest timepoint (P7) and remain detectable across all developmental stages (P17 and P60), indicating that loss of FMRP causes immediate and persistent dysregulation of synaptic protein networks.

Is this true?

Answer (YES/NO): YES